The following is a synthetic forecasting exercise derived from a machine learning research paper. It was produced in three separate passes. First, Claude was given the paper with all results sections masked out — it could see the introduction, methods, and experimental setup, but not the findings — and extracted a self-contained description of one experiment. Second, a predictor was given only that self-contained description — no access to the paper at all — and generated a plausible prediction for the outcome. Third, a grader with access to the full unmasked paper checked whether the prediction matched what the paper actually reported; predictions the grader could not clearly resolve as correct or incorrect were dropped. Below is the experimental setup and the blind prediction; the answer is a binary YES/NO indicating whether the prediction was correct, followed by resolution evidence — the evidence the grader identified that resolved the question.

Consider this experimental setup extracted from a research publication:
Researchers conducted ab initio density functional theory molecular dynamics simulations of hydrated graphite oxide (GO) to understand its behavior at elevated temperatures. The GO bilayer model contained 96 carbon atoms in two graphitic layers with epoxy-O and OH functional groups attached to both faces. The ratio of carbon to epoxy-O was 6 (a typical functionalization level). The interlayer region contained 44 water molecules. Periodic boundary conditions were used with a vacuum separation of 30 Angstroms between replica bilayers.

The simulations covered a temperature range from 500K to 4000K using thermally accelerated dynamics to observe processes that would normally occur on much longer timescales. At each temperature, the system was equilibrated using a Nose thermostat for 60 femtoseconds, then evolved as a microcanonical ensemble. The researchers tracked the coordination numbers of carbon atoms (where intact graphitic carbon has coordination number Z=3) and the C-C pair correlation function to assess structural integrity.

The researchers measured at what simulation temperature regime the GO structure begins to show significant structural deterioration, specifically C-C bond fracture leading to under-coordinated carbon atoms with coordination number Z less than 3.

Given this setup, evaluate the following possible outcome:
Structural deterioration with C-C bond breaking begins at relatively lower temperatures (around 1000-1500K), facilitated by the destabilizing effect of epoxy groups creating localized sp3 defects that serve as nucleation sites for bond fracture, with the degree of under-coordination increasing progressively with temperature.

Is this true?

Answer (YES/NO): NO